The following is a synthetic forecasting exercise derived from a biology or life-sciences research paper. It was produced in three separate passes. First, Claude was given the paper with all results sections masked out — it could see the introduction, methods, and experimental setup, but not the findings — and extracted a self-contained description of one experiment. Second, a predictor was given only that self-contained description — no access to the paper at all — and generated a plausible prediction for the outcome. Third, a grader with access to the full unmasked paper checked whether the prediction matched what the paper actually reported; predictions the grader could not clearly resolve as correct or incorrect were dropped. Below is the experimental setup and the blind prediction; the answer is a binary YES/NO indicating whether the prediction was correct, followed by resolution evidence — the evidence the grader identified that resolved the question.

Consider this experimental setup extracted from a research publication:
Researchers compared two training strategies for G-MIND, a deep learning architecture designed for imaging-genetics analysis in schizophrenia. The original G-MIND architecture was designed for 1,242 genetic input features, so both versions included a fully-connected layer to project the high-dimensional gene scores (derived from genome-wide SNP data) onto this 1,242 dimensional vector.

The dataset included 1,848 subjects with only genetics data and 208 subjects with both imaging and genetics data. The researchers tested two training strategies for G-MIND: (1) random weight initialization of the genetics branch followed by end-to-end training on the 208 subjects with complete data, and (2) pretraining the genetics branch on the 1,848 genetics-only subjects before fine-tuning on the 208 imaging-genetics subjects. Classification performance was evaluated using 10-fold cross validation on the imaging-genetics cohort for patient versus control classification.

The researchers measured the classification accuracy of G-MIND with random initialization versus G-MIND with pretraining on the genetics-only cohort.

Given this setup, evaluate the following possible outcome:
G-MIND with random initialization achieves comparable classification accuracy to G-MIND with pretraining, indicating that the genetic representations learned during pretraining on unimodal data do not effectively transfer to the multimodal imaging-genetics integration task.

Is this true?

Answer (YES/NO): NO